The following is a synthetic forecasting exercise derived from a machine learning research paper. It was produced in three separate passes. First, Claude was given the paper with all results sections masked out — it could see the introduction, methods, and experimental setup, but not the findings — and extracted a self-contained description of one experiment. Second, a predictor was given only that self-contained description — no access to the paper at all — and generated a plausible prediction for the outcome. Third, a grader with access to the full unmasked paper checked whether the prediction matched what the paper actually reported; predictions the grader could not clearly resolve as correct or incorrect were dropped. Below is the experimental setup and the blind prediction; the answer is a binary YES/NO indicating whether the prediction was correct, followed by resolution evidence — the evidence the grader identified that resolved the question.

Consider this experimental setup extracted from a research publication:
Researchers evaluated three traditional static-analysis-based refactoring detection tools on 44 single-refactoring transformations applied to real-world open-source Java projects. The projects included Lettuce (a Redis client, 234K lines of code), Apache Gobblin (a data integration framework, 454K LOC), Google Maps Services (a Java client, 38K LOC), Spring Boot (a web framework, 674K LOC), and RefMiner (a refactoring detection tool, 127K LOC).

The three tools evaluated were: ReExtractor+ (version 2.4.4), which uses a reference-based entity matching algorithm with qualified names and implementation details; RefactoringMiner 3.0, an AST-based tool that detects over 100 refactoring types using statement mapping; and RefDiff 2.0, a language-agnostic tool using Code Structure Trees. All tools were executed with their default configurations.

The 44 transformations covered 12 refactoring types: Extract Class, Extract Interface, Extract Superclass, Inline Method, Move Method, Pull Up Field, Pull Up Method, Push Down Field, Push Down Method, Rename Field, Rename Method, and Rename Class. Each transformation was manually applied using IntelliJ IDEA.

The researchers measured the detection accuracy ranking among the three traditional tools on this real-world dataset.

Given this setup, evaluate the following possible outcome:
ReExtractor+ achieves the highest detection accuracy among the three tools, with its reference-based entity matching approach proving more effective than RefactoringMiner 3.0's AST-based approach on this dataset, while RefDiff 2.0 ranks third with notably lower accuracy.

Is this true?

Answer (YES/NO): NO